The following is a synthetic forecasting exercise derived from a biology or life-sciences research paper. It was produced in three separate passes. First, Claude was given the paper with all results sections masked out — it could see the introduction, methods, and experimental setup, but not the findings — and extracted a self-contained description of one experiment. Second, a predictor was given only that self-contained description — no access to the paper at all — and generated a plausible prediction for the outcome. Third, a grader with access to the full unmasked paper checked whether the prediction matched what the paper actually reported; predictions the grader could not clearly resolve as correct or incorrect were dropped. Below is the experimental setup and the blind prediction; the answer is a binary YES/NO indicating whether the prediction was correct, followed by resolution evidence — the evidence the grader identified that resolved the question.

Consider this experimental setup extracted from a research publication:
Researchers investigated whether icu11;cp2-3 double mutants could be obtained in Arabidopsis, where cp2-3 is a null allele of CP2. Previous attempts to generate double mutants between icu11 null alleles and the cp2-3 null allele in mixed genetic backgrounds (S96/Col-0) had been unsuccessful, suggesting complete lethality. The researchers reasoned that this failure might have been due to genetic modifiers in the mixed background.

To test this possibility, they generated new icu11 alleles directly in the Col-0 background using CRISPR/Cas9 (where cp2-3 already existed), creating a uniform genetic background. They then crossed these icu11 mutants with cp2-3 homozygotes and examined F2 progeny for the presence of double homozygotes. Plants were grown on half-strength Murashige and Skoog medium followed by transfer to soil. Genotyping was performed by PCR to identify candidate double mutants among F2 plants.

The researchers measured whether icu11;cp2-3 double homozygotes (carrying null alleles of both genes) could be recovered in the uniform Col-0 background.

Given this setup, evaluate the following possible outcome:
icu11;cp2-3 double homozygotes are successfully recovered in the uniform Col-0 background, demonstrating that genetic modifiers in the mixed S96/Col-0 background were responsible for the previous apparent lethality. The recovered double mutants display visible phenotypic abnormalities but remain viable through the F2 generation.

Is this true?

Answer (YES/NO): NO